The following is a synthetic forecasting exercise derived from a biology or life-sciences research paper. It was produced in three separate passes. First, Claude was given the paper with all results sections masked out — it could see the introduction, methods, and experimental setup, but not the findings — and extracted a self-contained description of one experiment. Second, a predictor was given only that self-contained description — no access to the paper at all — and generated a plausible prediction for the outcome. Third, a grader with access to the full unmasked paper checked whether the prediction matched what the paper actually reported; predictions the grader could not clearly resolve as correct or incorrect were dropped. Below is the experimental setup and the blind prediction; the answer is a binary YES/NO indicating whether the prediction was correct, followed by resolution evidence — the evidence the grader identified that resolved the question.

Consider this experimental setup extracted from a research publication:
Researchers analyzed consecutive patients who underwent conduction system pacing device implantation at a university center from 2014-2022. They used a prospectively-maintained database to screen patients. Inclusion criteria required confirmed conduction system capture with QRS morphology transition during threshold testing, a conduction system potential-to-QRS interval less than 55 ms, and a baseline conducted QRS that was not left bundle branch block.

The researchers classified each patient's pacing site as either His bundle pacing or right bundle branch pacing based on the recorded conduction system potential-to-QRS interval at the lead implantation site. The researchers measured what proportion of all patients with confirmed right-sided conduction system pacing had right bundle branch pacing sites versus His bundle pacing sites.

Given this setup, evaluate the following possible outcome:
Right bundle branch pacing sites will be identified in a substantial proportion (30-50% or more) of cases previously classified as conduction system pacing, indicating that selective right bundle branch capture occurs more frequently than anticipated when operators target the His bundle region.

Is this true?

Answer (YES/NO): NO